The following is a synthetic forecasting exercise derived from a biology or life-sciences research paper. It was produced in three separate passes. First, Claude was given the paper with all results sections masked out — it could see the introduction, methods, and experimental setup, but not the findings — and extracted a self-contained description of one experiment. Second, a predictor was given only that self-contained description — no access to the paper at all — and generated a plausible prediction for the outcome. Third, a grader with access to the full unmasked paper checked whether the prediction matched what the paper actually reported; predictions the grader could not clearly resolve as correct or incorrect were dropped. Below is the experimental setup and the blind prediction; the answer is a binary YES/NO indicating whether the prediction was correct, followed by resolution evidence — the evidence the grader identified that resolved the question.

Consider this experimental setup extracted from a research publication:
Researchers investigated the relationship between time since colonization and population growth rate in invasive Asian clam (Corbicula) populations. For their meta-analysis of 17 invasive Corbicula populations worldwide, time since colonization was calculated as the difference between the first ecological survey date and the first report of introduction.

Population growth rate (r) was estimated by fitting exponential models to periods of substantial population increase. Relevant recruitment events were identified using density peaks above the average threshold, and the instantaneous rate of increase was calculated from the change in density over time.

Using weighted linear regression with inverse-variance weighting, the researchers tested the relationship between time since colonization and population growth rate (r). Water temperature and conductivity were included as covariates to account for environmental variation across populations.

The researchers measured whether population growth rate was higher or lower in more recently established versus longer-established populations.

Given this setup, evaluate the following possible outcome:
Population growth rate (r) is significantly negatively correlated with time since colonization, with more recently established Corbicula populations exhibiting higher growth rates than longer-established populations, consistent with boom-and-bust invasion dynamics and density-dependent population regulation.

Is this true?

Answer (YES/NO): NO